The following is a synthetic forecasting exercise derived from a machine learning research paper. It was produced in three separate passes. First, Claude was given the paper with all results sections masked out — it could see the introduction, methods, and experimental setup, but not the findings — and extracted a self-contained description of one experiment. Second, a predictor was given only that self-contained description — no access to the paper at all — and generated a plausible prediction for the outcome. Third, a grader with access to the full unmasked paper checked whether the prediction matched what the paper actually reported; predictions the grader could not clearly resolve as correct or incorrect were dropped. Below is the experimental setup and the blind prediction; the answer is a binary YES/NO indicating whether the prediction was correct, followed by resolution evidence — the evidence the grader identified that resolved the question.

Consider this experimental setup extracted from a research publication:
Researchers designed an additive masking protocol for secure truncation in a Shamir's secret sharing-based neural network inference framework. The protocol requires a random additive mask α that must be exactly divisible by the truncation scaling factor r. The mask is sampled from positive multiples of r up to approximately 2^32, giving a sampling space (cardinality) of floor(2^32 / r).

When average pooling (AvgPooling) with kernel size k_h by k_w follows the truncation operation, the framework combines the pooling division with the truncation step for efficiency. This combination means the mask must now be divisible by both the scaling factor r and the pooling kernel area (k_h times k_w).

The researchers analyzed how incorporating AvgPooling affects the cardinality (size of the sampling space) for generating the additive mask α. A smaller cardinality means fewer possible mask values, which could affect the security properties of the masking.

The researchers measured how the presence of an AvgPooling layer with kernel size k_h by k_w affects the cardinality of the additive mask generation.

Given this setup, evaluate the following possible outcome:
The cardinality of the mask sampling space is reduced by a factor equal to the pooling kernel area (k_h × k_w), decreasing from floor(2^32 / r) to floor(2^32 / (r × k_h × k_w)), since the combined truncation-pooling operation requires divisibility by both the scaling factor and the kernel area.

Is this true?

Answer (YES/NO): YES